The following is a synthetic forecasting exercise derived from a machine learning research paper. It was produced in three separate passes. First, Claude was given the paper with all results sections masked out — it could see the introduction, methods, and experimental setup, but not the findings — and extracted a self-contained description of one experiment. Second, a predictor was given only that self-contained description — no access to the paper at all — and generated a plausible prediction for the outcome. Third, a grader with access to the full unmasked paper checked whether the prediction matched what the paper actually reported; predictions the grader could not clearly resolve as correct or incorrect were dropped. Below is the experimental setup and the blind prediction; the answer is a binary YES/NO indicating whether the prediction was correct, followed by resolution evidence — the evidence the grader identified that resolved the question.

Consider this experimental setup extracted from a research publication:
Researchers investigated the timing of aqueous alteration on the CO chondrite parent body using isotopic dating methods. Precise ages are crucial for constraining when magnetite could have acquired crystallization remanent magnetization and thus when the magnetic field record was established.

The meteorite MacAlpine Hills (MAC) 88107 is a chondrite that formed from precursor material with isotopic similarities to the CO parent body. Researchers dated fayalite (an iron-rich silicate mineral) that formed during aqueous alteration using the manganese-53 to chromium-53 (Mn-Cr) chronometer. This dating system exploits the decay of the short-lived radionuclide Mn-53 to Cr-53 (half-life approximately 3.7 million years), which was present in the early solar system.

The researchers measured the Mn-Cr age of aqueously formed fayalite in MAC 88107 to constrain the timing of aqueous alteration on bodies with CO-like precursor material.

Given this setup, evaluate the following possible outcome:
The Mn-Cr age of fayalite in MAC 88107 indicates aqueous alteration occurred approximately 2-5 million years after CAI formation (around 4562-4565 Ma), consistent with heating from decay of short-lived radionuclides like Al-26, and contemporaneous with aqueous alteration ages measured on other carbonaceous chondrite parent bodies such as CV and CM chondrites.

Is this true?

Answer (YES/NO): NO